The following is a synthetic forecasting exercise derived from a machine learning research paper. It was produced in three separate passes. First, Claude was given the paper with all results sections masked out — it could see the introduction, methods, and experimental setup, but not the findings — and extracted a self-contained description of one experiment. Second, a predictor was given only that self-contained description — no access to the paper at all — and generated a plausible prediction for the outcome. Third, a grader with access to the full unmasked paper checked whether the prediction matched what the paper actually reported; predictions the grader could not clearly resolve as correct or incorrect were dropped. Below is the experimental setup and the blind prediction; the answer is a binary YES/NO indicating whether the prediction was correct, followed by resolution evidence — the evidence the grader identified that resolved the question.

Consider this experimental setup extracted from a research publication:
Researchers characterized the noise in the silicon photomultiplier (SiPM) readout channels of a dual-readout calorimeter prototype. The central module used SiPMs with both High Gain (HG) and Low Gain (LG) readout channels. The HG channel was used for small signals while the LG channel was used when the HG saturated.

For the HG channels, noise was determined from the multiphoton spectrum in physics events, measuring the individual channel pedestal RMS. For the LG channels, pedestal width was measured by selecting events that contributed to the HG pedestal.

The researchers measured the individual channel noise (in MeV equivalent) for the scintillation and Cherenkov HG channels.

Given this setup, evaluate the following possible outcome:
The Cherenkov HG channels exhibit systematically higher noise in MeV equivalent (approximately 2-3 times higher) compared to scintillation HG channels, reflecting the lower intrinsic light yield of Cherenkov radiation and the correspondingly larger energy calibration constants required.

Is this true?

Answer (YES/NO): NO